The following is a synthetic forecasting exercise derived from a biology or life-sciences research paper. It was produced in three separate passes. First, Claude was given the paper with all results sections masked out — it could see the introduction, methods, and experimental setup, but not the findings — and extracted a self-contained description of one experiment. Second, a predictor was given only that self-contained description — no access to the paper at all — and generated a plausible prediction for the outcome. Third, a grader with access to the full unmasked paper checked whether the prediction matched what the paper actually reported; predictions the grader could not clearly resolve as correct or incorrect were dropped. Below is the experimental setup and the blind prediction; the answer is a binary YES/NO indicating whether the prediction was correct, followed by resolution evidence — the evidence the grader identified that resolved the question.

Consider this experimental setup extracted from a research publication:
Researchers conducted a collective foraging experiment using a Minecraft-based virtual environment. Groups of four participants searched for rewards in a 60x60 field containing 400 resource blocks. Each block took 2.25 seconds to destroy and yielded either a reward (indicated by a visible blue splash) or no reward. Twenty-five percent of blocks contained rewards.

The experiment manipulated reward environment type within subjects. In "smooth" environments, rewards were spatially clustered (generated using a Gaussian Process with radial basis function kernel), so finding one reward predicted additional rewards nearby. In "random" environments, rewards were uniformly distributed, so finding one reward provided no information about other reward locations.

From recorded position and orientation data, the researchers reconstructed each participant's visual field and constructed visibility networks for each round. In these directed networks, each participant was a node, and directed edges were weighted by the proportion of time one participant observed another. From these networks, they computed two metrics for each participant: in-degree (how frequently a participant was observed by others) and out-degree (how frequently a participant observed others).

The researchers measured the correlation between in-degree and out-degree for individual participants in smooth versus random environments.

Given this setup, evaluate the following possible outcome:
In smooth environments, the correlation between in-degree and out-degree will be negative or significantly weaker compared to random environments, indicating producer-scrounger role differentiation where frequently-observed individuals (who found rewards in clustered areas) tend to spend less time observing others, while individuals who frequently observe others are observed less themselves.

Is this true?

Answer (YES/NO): YES